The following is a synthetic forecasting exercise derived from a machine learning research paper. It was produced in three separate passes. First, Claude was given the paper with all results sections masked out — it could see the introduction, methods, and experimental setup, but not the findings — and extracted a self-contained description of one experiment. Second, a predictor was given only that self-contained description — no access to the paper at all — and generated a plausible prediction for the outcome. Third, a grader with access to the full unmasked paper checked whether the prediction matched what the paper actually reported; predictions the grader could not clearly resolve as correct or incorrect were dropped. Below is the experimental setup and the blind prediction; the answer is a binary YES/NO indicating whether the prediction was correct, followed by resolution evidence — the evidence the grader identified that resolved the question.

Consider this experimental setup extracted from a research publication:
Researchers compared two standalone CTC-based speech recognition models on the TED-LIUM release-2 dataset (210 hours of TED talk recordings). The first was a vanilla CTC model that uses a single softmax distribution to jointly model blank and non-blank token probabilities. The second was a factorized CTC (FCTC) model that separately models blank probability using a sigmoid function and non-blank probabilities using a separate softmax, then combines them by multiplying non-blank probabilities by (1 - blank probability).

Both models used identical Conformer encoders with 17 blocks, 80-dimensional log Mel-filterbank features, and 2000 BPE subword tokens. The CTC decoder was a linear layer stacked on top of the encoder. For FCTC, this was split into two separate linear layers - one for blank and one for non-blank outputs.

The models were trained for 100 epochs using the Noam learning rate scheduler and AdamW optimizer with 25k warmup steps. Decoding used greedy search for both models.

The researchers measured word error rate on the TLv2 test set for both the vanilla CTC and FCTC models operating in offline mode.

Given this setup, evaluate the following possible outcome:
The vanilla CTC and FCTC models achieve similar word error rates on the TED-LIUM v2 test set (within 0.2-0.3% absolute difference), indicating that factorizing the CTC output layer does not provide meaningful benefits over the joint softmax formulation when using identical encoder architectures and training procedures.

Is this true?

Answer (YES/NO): YES